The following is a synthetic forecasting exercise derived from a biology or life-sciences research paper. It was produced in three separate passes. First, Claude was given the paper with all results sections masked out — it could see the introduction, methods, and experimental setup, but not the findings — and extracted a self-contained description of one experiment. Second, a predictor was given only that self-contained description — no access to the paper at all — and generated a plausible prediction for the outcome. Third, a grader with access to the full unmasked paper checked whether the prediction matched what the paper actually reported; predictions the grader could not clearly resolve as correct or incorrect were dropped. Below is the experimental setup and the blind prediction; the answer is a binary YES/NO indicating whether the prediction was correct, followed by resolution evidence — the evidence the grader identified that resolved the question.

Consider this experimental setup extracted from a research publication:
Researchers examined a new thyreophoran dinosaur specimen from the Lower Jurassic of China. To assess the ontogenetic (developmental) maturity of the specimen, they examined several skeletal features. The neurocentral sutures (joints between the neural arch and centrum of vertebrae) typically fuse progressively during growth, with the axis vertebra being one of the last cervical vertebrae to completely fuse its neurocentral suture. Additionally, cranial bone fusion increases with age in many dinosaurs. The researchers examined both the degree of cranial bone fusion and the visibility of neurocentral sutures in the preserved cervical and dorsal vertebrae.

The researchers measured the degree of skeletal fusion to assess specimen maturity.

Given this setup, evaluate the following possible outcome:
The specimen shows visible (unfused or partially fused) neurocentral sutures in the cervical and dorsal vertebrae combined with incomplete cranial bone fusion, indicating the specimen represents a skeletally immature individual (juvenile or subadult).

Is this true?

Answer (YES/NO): NO